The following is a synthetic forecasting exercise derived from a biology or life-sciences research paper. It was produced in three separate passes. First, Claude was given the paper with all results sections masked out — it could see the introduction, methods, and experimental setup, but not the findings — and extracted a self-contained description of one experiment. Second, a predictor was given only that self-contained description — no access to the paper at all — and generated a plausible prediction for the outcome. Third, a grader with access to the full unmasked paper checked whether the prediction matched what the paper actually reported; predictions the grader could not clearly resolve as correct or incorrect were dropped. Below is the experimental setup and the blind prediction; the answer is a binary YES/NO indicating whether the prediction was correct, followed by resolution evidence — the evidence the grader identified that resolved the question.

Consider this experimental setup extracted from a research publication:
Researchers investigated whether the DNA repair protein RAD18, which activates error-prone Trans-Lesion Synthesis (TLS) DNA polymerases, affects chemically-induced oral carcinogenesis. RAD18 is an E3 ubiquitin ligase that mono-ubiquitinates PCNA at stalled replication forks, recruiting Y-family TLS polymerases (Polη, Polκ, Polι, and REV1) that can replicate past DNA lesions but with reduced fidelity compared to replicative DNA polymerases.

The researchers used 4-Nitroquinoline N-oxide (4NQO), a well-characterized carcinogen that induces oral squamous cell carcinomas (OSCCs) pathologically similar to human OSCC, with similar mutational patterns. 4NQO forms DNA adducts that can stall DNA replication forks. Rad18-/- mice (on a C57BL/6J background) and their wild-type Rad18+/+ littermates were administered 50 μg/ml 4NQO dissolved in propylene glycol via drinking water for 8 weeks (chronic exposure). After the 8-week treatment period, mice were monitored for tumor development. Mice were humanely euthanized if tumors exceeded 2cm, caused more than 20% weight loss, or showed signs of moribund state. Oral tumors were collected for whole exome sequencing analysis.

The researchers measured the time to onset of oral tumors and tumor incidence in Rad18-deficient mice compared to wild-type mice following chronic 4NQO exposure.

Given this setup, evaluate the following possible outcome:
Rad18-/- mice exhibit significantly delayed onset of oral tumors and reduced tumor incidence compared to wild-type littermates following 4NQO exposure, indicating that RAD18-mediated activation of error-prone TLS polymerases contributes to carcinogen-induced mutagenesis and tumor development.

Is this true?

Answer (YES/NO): NO